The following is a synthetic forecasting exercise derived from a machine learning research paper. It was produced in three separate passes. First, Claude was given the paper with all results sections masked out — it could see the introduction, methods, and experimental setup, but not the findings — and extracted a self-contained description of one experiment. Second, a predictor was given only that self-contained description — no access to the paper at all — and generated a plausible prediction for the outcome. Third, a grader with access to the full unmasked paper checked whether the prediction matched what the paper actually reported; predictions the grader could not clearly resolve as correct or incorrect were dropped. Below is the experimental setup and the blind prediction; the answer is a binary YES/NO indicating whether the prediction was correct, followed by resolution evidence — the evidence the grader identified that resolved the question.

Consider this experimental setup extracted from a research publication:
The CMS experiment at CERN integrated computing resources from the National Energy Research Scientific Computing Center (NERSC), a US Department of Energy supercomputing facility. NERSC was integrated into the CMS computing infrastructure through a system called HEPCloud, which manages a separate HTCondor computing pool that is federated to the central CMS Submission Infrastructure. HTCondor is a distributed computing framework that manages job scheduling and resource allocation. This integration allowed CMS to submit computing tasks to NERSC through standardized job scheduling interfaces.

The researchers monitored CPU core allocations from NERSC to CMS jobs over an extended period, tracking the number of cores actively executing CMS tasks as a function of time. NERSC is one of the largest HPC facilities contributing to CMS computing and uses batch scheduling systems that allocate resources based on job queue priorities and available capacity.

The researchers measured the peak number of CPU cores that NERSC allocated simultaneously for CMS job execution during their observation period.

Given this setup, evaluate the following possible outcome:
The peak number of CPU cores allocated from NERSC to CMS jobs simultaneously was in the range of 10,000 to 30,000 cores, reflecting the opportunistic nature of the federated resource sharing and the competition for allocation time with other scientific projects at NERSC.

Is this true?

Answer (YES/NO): NO